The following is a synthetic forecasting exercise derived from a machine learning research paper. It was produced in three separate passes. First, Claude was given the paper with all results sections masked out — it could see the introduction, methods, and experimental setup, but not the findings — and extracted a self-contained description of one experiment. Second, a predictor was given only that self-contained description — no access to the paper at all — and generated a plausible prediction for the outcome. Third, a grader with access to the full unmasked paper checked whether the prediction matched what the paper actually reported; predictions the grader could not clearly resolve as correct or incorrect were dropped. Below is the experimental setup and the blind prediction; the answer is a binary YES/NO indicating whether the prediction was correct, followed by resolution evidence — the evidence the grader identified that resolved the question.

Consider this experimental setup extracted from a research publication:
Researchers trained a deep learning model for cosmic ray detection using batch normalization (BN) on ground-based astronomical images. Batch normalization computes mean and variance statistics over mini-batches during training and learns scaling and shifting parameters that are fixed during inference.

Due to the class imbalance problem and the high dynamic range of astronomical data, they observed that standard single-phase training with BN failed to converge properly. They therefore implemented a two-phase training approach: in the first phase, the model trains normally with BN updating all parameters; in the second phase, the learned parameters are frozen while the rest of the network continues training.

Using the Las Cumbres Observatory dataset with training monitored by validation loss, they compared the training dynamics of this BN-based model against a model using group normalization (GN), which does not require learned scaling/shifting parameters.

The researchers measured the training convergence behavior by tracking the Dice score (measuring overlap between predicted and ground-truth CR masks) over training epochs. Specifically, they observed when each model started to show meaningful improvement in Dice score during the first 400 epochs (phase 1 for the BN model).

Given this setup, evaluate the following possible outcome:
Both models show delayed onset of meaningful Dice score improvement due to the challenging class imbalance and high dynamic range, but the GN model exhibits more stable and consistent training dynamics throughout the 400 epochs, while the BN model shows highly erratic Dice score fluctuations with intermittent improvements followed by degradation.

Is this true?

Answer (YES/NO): NO